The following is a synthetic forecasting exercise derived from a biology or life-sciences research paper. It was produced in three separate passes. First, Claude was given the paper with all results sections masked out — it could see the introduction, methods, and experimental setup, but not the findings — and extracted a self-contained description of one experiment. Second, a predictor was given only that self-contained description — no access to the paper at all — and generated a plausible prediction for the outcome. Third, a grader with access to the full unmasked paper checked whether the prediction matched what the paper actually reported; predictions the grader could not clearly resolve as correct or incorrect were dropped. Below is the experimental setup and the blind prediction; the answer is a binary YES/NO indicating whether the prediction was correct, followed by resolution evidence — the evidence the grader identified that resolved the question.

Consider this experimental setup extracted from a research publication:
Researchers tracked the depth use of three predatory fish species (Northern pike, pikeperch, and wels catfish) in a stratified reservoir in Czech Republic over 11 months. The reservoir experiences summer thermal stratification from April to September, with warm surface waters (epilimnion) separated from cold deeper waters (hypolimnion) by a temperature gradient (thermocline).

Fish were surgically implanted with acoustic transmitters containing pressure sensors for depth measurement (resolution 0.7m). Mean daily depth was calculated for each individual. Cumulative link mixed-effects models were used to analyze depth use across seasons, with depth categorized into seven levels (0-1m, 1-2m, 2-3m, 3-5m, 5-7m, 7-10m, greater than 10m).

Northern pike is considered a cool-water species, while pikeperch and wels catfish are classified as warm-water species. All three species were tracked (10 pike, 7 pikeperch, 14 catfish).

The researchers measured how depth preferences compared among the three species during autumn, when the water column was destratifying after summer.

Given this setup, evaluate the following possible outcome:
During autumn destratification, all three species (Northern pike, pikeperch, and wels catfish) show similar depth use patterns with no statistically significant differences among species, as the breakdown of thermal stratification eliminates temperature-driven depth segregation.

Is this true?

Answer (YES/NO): NO